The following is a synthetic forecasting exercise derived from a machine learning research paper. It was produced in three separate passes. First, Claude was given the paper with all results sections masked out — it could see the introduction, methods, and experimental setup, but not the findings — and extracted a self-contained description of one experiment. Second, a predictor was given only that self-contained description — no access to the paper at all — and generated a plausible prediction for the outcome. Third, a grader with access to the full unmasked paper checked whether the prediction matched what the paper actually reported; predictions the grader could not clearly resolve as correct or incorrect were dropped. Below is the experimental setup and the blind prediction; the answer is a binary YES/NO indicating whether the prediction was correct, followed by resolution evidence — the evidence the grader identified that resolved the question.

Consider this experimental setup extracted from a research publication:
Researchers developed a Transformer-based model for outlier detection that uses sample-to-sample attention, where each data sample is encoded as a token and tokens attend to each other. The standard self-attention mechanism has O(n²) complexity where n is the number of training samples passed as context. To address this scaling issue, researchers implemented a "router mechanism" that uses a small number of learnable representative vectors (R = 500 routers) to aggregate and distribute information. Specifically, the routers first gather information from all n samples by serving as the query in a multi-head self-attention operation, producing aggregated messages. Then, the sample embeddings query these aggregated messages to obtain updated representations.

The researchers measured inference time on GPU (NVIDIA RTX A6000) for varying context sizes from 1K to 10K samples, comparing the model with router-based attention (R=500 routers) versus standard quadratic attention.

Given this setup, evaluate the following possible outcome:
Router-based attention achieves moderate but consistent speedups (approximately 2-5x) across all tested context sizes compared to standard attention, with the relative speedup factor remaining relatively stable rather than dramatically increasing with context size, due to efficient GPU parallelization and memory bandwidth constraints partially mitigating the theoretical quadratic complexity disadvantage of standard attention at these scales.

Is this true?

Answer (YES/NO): NO